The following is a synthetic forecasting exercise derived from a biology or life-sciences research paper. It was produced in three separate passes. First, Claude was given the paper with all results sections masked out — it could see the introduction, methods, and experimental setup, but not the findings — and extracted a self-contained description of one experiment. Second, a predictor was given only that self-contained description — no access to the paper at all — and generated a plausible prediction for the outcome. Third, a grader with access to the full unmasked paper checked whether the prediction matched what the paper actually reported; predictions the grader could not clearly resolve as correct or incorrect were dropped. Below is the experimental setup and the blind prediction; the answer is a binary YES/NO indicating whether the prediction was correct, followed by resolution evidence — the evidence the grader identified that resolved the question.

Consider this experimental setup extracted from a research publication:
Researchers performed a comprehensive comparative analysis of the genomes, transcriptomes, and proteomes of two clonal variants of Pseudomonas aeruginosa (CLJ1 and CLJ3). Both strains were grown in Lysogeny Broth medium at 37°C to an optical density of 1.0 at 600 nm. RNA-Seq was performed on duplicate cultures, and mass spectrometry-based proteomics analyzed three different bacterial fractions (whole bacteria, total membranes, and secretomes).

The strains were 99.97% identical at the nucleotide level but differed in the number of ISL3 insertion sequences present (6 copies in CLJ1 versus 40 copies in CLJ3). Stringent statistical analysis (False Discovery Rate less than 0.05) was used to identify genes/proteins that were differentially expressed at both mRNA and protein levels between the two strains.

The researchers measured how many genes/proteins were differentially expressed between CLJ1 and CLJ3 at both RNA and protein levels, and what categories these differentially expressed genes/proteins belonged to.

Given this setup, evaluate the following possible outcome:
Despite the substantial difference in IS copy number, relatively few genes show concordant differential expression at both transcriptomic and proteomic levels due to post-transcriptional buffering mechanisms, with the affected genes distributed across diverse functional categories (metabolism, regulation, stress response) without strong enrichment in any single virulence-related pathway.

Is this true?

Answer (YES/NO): NO